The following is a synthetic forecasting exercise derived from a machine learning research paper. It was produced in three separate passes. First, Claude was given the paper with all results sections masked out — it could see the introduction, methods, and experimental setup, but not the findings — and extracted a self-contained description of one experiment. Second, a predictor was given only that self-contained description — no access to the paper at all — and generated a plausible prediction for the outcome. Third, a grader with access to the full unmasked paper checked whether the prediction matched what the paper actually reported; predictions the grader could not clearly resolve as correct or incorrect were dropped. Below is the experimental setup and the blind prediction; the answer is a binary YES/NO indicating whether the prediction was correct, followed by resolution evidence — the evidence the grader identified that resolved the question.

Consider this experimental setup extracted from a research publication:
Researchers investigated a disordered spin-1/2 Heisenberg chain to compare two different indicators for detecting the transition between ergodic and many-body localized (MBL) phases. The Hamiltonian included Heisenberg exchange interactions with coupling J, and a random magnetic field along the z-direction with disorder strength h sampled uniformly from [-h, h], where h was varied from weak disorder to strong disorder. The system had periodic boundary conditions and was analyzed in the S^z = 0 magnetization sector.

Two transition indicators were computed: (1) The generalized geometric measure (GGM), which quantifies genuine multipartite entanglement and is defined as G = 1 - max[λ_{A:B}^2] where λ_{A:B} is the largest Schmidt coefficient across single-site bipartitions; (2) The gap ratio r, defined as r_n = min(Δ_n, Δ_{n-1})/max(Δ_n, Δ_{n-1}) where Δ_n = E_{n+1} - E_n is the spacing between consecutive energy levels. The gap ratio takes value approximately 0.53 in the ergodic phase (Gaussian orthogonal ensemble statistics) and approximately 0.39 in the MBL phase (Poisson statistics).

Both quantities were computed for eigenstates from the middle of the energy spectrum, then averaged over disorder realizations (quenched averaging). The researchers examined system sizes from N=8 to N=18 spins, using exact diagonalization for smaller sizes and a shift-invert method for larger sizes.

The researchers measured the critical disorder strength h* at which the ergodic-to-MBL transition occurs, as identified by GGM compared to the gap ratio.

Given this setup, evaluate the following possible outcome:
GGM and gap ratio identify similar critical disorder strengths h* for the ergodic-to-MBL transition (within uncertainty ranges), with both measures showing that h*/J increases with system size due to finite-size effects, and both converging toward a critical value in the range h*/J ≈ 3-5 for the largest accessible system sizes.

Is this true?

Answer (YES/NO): NO